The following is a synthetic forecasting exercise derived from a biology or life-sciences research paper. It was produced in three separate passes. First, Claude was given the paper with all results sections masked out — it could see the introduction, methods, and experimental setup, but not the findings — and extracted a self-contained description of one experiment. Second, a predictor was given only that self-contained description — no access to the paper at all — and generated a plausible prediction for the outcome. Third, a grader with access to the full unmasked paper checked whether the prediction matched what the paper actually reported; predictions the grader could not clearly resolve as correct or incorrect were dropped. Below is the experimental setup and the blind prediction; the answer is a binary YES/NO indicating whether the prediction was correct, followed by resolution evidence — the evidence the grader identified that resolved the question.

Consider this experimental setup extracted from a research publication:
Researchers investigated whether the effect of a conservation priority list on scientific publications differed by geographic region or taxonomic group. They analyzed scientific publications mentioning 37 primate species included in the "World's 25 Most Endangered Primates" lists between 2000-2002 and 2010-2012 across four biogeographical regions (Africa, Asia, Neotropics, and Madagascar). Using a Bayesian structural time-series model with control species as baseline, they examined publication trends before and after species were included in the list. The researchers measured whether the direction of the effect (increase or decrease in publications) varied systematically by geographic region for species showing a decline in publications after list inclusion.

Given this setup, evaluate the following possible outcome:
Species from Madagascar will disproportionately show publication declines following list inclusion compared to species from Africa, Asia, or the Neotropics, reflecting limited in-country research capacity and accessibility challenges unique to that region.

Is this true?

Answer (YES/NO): NO